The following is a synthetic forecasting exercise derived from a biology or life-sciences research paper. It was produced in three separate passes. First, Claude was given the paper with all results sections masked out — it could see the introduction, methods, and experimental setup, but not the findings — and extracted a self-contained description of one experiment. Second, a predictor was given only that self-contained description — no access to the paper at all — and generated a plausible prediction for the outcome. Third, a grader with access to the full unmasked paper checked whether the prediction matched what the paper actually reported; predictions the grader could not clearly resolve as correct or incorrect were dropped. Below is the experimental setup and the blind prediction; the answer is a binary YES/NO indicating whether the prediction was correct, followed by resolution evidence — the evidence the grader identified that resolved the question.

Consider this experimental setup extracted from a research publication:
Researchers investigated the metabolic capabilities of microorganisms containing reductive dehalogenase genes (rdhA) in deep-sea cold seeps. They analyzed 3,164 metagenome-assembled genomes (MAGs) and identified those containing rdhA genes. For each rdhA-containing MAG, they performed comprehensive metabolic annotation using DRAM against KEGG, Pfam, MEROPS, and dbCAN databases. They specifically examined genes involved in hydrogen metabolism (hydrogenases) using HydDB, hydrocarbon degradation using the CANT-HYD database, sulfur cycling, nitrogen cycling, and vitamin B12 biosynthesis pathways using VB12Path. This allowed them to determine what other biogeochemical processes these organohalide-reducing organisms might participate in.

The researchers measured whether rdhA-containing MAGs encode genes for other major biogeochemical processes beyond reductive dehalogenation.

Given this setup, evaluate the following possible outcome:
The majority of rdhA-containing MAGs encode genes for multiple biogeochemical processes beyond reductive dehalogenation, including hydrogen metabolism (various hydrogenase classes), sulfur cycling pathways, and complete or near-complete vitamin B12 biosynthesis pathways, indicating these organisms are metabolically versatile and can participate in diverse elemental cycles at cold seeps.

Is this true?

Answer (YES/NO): NO